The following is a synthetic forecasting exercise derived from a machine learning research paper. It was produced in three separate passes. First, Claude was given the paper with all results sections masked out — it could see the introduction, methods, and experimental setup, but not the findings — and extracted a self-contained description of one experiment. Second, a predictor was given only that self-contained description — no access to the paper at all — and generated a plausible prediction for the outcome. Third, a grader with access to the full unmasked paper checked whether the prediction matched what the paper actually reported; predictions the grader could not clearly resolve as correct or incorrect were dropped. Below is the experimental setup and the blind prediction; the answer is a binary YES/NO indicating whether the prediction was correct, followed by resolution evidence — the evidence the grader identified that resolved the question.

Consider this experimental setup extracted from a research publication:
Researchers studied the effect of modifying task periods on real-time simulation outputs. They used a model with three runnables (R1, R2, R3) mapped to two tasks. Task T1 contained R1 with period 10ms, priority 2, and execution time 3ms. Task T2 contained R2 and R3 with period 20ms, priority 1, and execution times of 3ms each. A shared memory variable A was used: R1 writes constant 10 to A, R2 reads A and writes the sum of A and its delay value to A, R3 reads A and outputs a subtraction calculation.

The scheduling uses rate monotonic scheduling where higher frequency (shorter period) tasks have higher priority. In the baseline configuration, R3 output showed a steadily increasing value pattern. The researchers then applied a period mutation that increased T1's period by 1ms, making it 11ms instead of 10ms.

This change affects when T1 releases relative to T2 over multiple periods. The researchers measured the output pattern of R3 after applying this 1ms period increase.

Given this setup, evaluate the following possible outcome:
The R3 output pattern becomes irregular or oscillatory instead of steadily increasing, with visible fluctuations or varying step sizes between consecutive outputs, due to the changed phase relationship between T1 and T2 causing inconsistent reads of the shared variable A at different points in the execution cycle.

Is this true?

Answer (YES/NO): YES